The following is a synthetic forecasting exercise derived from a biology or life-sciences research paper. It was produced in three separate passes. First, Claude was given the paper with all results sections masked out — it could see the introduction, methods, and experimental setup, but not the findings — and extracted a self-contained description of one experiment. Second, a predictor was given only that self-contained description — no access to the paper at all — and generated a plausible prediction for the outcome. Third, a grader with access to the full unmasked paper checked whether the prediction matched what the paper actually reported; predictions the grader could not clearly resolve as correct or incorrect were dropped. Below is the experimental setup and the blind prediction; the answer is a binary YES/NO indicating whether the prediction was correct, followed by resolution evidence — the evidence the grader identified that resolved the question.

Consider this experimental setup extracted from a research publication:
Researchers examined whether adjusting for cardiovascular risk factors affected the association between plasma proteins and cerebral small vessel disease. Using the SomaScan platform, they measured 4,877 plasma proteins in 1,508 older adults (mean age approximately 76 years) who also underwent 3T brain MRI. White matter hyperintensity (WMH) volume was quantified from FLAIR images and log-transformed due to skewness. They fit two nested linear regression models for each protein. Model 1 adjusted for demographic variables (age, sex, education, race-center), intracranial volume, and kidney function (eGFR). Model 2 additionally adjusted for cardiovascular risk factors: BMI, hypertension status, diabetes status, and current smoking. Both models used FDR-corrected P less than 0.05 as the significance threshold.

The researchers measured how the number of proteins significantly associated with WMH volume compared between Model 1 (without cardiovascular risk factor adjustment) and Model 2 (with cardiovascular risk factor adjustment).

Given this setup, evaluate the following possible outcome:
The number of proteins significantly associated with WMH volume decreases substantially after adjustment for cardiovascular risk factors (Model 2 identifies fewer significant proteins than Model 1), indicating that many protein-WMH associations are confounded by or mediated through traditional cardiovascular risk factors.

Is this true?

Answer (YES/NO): YES